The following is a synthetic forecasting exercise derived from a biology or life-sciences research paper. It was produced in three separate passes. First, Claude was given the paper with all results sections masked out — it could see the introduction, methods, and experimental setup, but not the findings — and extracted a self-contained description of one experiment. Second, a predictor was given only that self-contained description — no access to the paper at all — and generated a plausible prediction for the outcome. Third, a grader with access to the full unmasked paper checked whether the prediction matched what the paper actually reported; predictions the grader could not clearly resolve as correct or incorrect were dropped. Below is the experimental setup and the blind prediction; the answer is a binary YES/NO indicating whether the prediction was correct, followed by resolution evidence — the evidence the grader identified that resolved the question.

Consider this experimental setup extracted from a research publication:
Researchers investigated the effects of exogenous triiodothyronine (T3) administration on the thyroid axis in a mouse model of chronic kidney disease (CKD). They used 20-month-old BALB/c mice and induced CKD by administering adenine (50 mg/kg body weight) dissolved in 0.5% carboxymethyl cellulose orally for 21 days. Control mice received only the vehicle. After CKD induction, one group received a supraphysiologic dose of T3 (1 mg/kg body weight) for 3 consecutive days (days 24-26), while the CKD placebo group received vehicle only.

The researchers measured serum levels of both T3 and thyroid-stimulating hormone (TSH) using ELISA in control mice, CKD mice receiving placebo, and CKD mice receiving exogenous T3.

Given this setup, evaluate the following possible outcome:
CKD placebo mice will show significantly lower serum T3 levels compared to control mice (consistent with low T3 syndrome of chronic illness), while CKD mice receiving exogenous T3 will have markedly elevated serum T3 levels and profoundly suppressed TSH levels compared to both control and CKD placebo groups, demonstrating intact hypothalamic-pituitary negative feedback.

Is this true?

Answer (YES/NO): NO